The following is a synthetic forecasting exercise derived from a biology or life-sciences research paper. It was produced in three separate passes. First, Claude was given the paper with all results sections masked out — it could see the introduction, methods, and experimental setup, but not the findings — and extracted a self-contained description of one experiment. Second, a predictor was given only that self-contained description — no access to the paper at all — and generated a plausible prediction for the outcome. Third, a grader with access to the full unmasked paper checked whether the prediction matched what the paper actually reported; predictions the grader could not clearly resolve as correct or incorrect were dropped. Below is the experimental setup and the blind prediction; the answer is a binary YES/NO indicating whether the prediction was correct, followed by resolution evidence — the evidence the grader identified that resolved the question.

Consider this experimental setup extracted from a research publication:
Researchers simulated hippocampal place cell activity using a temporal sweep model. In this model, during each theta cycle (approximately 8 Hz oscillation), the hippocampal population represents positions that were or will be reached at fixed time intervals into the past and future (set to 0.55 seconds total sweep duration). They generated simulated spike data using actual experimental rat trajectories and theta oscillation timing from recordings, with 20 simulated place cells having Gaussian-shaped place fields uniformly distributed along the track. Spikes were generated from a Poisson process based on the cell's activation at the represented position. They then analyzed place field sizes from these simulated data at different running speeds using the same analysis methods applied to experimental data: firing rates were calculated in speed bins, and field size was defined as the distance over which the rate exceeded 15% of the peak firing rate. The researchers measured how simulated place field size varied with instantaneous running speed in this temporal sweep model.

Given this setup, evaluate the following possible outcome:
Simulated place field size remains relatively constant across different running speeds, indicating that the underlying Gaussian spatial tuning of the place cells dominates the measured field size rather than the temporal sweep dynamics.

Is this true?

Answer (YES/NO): NO